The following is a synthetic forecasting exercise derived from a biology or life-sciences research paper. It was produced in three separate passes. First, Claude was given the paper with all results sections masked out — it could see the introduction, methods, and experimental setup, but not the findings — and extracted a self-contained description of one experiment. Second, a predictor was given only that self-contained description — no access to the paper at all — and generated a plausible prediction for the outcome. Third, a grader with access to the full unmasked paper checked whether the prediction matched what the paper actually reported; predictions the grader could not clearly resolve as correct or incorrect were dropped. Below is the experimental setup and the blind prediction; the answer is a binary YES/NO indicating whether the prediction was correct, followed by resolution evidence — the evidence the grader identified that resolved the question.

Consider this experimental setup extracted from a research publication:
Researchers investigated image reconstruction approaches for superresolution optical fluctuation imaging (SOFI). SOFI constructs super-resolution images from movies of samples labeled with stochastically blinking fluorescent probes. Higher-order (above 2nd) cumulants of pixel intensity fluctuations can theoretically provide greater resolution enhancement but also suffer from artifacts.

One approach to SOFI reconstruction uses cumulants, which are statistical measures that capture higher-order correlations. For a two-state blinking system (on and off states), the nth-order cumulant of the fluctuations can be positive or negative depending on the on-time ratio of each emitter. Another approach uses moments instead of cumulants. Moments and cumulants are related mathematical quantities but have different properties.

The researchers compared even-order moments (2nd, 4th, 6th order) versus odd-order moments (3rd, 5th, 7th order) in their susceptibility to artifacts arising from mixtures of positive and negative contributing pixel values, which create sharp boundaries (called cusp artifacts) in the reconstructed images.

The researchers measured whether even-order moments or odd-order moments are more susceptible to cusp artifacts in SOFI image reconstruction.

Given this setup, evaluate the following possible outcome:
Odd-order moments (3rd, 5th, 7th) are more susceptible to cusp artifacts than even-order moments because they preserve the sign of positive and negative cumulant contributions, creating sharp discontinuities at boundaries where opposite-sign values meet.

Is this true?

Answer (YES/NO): YES